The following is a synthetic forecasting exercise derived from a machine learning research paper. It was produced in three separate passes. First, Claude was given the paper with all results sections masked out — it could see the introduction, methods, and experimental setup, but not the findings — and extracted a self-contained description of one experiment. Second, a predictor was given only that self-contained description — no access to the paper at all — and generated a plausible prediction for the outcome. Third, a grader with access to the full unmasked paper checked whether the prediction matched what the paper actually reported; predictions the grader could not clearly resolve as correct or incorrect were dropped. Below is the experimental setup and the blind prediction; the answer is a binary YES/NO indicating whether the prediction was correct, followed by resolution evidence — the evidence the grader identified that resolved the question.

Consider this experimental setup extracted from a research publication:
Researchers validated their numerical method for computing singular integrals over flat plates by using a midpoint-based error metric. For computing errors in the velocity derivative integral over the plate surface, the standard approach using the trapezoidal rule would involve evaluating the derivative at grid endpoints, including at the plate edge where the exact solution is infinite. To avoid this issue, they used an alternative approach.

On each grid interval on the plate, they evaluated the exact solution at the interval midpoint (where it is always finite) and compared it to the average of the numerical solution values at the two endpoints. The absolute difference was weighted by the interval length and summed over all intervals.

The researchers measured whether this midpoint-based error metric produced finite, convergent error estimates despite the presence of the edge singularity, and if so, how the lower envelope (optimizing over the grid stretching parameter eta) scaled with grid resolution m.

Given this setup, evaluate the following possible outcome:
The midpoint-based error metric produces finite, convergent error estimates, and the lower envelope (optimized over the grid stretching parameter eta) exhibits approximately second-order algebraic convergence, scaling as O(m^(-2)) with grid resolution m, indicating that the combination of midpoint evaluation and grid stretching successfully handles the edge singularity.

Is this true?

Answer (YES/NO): NO